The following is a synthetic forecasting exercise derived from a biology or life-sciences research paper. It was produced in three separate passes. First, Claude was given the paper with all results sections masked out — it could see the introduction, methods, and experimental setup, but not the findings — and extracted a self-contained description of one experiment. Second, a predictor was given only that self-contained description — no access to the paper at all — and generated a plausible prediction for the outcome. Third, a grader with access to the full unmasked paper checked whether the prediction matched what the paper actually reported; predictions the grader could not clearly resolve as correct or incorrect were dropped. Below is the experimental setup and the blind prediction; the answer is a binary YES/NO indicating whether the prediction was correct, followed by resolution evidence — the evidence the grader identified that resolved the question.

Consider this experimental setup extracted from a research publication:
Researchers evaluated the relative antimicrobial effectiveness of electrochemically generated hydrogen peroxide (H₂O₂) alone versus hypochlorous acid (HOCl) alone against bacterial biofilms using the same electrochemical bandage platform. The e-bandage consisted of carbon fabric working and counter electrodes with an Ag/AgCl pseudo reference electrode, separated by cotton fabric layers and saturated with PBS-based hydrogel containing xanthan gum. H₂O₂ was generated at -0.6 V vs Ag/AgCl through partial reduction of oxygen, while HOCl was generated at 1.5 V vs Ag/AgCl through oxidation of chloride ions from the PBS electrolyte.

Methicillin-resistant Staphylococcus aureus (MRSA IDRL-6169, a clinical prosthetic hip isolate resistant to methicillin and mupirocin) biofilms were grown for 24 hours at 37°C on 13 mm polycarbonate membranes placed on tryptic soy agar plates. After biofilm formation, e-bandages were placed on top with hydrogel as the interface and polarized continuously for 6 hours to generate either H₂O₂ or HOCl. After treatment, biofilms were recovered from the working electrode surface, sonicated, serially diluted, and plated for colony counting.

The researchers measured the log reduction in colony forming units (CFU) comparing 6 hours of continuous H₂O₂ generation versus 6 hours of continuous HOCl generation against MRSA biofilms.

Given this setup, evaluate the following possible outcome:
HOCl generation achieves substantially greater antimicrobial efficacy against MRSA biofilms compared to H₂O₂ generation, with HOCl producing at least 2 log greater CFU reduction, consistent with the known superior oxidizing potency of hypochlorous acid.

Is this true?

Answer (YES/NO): YES